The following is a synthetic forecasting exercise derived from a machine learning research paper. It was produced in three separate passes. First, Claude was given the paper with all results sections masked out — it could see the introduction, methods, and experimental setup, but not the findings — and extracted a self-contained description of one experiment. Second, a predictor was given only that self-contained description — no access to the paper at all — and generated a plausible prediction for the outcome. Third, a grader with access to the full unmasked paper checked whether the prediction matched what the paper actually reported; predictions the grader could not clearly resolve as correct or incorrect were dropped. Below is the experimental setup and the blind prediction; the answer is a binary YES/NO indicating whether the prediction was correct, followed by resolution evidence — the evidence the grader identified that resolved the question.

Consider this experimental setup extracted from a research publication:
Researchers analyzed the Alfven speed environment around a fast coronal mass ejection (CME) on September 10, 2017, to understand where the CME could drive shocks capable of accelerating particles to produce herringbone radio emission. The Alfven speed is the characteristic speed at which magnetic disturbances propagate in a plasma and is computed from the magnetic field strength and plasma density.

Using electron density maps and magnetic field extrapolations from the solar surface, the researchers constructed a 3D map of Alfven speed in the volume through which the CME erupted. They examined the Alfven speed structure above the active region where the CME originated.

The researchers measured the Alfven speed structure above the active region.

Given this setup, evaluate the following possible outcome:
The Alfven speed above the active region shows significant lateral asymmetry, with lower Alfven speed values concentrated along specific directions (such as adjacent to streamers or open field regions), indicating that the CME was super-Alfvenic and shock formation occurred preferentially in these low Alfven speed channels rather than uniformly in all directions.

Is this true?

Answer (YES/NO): YES